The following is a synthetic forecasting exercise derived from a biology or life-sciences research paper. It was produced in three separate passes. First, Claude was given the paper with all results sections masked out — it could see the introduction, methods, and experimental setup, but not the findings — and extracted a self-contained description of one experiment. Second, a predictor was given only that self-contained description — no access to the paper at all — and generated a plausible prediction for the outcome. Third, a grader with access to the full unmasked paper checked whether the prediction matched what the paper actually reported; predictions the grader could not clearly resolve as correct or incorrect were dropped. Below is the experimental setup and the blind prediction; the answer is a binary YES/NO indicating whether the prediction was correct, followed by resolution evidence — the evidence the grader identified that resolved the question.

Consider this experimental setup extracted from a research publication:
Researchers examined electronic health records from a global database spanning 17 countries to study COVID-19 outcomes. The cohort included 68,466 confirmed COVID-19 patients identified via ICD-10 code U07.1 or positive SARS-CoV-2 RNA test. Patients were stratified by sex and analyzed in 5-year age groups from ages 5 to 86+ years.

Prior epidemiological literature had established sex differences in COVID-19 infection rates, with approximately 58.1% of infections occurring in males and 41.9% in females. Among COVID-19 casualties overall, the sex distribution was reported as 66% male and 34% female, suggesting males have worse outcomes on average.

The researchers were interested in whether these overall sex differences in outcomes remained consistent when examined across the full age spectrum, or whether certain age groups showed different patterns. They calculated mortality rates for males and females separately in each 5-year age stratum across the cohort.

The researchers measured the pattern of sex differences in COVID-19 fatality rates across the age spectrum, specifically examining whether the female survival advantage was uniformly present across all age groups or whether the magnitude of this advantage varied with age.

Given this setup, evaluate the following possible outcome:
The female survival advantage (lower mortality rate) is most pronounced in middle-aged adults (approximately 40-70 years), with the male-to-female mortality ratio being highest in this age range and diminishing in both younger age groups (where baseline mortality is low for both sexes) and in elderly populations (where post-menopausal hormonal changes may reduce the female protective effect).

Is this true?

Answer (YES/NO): NO